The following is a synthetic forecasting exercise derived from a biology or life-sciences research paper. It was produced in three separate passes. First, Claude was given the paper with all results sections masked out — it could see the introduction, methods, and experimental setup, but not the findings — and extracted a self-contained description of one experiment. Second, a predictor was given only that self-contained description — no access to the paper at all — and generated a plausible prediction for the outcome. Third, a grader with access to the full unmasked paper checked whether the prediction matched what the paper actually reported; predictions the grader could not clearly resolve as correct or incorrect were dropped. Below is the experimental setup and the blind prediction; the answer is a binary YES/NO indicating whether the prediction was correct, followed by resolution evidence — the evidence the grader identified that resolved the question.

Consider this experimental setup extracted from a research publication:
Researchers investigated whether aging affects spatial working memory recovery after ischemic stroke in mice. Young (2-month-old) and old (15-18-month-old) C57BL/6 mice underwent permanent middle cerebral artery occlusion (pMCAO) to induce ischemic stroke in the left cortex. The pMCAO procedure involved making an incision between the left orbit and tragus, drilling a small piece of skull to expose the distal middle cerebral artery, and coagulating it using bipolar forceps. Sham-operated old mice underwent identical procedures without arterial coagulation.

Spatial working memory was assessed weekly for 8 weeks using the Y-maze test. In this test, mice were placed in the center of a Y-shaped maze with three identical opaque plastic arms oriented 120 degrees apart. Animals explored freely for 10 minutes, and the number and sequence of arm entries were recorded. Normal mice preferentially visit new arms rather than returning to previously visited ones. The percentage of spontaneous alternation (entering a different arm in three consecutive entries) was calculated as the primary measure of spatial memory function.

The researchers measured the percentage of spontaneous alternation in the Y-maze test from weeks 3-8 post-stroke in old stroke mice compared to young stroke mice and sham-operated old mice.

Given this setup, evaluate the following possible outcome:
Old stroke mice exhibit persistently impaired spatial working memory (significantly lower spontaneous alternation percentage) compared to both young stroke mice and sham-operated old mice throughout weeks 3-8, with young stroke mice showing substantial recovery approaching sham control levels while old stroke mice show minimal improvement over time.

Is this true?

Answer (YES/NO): YES